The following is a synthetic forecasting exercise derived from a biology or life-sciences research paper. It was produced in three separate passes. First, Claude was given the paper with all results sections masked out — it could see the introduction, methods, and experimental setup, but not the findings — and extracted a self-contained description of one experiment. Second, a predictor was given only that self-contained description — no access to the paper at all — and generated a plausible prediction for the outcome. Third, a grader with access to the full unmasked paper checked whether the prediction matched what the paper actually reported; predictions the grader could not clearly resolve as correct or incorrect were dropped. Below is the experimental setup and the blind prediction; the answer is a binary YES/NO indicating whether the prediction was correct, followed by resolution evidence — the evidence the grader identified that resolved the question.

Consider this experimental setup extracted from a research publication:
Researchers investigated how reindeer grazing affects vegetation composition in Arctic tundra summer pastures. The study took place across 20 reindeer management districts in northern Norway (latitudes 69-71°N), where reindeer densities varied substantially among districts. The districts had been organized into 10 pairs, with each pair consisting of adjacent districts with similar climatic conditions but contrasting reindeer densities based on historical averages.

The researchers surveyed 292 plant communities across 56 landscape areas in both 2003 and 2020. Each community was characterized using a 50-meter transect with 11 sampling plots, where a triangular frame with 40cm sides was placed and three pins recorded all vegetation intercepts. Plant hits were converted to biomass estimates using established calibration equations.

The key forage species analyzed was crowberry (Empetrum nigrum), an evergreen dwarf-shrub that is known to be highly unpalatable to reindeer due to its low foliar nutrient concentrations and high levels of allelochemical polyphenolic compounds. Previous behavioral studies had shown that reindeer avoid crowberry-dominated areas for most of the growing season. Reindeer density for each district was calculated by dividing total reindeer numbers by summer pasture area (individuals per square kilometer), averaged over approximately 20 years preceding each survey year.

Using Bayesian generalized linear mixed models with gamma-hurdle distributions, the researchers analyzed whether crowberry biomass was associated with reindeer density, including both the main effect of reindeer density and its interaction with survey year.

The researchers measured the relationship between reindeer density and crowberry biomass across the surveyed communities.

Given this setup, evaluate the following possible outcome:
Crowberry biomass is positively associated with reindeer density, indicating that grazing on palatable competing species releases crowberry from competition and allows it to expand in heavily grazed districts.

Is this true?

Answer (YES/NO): NO